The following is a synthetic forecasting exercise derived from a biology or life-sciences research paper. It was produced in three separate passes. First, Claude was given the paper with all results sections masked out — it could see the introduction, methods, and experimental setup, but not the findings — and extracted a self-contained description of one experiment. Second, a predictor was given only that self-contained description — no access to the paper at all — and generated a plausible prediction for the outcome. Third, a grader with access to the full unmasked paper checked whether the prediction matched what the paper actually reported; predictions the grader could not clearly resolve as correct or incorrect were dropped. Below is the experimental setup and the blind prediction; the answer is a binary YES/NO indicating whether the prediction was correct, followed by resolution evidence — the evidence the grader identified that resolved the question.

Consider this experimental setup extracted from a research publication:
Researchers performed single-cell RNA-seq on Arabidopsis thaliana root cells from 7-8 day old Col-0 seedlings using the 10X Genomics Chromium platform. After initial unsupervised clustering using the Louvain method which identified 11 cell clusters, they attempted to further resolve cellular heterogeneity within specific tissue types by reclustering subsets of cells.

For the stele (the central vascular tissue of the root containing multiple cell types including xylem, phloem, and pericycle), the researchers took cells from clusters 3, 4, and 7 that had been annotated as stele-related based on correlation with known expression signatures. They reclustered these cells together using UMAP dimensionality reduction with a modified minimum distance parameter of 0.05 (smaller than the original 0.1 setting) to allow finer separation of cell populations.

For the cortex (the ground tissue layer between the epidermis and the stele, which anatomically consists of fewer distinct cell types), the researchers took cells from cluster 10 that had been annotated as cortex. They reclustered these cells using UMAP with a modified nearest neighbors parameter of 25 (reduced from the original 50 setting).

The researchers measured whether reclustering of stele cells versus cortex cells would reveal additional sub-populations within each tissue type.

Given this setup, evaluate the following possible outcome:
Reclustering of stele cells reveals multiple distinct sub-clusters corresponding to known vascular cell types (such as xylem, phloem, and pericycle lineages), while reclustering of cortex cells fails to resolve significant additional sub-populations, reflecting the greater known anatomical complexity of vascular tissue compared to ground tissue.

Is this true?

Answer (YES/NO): YES